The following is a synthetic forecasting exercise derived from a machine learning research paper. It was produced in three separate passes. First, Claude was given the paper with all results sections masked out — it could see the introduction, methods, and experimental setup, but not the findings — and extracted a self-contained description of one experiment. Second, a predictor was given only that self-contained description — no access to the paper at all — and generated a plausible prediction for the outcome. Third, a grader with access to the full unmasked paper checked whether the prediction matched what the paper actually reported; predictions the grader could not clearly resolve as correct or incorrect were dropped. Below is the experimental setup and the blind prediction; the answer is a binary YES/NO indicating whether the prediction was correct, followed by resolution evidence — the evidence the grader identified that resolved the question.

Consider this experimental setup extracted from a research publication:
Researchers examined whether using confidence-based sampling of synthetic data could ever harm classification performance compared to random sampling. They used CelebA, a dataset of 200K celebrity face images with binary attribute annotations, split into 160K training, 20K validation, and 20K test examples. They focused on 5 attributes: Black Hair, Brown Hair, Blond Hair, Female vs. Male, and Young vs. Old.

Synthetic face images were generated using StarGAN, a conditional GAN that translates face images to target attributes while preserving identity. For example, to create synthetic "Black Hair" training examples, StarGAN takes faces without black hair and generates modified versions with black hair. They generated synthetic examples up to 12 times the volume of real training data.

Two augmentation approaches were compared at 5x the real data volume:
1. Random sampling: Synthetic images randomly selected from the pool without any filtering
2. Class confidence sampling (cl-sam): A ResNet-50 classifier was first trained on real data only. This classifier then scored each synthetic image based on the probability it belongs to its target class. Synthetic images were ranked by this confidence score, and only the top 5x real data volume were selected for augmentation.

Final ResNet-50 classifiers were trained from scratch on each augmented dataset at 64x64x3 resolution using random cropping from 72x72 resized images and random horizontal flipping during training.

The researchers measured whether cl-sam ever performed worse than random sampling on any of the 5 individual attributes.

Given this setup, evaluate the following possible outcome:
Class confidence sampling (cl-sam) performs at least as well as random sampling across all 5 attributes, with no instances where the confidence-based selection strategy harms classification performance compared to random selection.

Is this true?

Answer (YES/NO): NO